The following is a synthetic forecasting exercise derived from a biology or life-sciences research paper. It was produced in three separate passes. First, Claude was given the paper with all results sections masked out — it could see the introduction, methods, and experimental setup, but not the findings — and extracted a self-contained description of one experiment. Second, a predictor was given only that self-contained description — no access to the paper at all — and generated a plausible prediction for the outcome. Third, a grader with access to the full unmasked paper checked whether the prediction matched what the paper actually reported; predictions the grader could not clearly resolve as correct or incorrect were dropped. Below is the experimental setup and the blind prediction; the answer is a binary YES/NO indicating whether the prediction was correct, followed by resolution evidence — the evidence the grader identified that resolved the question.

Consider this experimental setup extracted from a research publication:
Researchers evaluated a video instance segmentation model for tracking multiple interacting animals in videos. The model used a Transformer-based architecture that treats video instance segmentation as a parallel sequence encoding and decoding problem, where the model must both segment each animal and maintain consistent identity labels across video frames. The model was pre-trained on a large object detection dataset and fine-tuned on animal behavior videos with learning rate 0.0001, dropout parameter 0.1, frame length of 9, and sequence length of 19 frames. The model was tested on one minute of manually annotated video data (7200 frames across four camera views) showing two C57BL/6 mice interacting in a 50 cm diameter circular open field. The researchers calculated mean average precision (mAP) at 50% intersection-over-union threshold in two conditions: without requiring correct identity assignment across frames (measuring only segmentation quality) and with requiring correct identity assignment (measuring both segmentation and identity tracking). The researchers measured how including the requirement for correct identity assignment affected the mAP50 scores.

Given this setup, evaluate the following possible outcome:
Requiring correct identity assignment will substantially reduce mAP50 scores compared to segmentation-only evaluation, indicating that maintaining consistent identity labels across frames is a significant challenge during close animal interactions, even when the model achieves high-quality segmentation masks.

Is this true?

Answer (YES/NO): YES